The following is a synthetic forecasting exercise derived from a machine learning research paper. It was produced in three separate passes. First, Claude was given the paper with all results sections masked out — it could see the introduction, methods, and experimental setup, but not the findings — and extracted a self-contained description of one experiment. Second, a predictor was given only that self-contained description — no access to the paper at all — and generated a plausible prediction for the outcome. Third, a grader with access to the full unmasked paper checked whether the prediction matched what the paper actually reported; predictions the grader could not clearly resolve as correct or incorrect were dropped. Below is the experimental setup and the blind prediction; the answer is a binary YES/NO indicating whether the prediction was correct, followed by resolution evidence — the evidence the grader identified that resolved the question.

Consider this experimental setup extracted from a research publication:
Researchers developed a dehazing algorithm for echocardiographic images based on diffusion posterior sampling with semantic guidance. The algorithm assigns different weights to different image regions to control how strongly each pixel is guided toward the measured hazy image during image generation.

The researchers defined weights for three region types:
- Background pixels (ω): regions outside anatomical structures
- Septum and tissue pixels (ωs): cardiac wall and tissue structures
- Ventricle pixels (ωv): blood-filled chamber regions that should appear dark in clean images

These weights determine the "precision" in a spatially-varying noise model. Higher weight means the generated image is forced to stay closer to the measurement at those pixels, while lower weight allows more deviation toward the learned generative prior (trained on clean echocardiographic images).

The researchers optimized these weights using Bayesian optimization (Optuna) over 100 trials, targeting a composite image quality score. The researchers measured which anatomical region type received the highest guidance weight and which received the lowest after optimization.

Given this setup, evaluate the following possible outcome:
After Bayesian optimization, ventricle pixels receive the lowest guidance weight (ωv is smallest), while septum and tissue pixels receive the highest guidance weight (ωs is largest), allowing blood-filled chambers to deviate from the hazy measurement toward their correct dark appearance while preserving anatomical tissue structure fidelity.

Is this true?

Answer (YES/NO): YES